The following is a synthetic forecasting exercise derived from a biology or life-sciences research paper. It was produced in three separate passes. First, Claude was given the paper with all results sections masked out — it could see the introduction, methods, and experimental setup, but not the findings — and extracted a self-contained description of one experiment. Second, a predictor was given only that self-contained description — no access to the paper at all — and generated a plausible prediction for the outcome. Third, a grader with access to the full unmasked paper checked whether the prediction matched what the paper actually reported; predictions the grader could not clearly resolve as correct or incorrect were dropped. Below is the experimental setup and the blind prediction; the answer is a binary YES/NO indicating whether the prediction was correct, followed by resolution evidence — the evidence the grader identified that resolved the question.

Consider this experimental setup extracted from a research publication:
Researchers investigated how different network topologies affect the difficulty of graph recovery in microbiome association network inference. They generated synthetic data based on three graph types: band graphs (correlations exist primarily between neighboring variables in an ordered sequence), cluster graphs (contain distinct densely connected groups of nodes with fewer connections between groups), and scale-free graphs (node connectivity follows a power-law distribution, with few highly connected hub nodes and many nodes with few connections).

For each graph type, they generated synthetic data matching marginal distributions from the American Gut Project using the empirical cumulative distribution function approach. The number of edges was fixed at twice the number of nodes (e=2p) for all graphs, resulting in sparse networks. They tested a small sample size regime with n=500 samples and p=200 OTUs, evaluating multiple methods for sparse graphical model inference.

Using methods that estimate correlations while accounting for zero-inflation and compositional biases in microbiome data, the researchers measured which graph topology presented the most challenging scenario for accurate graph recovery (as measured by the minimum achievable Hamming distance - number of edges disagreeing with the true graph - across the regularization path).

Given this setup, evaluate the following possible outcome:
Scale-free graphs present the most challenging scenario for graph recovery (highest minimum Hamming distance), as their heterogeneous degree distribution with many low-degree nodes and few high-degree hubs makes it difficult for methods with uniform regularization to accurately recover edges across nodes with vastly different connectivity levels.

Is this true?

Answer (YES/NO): YES